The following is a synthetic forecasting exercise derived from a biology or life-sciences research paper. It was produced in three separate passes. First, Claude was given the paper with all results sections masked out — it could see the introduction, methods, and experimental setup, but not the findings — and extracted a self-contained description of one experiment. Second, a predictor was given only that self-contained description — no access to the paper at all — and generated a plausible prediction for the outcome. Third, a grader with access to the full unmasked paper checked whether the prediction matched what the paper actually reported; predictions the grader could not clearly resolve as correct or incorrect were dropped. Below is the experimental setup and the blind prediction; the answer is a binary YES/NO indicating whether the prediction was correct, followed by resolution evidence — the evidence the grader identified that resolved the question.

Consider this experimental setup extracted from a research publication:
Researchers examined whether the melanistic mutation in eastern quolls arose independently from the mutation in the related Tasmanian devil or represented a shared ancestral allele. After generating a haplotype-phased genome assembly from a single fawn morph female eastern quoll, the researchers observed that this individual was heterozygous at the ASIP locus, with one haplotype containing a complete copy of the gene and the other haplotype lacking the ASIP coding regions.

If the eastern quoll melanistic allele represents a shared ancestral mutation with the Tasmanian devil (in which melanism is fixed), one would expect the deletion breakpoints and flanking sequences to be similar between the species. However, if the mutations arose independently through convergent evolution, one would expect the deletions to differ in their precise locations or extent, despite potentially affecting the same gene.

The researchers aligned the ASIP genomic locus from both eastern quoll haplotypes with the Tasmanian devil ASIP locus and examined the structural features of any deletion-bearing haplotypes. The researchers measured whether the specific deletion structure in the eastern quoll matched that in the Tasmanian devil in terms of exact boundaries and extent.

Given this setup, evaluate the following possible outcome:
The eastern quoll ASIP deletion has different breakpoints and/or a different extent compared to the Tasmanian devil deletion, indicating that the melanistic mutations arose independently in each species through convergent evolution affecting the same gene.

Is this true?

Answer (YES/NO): YES